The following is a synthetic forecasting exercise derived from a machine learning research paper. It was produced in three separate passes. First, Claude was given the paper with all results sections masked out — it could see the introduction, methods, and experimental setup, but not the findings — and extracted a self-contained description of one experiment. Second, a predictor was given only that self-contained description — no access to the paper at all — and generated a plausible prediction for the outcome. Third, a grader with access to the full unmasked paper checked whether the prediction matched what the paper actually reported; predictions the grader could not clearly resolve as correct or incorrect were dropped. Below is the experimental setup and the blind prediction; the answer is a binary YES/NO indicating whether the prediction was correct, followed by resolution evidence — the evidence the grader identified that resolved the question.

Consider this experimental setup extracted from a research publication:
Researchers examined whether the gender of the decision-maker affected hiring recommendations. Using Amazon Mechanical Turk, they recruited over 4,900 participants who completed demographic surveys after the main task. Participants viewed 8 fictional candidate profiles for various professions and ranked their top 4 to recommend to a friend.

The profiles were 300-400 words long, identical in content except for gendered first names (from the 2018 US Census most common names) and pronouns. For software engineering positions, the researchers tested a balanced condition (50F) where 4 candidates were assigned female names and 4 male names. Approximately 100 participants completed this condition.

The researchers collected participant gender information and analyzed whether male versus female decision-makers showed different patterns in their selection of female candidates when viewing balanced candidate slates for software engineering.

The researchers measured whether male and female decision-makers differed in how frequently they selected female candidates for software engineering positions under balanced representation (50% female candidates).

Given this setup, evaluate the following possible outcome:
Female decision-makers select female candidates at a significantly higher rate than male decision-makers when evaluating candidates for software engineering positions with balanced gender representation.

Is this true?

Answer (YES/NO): NO